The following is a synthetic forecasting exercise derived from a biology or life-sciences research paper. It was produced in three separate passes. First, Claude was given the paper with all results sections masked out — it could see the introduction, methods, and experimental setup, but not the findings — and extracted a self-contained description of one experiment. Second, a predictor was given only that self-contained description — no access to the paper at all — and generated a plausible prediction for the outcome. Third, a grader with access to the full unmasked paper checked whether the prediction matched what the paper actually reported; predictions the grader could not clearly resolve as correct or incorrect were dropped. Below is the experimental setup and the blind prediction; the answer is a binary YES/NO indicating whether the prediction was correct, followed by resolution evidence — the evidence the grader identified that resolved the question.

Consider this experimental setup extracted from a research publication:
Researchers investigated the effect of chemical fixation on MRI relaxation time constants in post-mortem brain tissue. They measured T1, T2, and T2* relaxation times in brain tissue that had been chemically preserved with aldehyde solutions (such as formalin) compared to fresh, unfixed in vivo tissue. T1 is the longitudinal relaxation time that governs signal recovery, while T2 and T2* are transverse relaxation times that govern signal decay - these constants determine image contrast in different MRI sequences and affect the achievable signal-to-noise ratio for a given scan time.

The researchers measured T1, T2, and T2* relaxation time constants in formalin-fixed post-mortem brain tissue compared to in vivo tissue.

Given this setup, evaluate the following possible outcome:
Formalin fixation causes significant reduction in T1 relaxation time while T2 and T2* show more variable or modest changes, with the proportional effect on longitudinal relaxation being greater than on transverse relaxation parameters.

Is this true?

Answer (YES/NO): NO